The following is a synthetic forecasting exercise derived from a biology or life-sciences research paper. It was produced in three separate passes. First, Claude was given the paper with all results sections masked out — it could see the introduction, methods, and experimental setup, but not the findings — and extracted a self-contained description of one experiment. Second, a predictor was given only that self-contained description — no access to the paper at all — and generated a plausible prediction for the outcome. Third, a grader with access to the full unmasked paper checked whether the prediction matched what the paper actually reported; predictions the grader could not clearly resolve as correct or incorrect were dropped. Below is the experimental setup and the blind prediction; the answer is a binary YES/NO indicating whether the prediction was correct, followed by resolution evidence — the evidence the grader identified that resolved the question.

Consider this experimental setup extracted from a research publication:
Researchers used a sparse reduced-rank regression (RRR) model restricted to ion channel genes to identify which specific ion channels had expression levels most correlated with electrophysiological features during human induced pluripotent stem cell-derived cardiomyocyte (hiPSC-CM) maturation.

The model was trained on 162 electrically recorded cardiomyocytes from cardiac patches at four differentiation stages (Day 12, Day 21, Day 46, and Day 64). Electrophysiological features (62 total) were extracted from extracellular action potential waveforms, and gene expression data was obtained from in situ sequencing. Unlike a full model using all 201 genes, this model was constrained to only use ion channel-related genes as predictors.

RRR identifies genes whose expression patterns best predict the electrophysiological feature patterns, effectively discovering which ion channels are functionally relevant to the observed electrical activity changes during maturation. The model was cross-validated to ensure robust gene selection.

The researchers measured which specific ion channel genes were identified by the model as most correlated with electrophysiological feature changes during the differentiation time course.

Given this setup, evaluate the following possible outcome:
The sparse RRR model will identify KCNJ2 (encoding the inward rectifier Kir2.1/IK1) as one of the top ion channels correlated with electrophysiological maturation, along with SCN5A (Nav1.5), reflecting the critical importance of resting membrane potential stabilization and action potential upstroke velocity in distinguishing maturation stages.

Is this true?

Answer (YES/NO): NO